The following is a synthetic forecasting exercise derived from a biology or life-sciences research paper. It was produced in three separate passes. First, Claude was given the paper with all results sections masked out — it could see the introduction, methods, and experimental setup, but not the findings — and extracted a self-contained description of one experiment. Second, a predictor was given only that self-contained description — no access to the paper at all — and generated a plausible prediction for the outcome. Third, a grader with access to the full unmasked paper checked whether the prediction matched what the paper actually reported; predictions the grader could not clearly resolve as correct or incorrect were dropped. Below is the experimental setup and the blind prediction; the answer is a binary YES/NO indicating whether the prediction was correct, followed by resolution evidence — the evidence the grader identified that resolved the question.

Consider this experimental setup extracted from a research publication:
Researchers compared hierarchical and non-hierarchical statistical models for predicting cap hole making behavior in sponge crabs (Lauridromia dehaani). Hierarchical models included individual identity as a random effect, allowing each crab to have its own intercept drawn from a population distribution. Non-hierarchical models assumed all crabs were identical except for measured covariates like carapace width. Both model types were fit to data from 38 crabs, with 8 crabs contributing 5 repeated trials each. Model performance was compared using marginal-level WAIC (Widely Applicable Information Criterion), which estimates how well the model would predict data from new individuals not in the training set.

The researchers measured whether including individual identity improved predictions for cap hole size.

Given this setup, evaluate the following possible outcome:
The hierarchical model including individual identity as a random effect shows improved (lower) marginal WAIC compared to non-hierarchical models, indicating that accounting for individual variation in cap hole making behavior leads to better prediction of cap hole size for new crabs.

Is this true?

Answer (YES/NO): YES